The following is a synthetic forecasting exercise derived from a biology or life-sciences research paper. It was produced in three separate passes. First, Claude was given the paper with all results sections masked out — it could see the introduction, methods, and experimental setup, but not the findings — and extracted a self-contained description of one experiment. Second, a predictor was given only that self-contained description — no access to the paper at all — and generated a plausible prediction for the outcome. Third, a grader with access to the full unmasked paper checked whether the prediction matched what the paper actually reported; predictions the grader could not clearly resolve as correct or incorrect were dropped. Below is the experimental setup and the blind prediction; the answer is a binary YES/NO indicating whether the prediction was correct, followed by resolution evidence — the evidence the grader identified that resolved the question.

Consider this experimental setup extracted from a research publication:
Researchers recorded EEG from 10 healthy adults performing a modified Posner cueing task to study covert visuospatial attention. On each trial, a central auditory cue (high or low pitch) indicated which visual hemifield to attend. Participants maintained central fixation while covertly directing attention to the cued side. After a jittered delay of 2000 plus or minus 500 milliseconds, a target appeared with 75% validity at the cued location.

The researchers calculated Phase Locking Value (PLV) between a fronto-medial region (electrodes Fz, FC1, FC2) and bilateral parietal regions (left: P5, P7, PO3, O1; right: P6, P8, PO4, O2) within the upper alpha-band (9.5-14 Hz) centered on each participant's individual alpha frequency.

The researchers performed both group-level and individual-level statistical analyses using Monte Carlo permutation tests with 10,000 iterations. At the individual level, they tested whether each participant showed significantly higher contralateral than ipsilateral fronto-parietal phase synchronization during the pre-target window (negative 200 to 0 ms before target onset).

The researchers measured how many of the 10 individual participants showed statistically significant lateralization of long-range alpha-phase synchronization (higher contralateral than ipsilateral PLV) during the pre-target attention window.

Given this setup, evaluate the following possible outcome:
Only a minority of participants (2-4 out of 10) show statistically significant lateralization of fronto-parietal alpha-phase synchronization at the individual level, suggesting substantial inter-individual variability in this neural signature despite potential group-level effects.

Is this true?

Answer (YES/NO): YES